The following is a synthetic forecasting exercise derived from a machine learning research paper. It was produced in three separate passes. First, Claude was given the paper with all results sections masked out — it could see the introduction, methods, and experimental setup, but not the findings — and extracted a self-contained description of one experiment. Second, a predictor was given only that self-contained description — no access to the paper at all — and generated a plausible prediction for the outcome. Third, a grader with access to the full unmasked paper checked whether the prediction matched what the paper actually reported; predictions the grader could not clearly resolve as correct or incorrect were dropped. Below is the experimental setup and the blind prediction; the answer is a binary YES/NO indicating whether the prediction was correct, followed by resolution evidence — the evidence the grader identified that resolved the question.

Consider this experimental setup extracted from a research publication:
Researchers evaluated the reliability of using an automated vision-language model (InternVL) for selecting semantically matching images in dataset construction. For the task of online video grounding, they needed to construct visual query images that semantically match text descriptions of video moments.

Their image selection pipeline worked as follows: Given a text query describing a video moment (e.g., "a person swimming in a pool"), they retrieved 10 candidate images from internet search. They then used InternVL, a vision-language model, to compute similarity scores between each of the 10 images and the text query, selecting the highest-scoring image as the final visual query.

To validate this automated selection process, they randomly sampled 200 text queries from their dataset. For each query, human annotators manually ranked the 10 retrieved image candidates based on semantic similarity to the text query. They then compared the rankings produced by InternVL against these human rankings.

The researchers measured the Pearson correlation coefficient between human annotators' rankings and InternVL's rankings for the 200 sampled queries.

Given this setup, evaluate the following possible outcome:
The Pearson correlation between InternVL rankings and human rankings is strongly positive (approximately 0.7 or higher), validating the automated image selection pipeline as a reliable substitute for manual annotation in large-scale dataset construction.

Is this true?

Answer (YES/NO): YES